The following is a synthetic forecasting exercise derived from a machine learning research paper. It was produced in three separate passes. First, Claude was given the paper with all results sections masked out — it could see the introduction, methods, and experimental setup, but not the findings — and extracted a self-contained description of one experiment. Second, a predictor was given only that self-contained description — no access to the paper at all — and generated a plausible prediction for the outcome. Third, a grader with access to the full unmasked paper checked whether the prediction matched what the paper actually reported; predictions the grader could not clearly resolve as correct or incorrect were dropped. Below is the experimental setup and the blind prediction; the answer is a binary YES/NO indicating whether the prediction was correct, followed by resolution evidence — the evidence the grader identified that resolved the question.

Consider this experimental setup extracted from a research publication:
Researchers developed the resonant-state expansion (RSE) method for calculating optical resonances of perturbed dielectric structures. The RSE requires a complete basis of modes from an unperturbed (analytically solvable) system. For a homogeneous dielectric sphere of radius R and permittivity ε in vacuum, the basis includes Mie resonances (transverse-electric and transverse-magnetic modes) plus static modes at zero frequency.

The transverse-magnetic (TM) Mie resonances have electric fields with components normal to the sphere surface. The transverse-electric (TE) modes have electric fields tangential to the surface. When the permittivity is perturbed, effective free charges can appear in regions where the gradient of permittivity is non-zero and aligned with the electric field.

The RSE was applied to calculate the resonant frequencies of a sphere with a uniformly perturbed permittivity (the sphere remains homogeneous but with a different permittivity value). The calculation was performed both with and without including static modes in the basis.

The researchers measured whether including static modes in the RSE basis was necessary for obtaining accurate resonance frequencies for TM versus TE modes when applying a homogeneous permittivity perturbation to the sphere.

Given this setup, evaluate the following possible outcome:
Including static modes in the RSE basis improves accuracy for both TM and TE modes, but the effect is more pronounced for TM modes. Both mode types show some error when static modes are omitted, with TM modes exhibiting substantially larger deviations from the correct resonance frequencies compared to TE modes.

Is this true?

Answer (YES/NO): NO